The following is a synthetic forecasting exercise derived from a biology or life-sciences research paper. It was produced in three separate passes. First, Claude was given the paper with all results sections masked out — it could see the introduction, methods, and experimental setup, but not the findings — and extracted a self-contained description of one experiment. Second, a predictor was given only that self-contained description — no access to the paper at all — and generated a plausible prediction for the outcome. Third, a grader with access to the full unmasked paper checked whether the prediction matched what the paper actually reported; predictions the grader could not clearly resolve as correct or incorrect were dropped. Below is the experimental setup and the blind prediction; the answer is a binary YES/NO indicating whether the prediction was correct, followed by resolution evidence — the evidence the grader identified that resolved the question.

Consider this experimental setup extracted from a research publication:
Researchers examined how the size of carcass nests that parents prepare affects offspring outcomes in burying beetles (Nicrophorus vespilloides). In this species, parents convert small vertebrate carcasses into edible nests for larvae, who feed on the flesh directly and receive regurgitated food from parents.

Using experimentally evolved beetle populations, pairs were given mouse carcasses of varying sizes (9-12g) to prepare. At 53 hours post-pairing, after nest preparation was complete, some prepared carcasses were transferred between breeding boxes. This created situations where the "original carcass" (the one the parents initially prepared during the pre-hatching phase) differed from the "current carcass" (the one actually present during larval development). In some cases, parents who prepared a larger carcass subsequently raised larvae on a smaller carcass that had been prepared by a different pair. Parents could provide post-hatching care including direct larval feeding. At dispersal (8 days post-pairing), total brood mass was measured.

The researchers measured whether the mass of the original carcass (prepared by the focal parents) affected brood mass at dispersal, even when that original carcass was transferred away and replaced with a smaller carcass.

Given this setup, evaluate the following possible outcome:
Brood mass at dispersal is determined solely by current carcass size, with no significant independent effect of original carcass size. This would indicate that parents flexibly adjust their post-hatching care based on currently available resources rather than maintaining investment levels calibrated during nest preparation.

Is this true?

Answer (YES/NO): NO